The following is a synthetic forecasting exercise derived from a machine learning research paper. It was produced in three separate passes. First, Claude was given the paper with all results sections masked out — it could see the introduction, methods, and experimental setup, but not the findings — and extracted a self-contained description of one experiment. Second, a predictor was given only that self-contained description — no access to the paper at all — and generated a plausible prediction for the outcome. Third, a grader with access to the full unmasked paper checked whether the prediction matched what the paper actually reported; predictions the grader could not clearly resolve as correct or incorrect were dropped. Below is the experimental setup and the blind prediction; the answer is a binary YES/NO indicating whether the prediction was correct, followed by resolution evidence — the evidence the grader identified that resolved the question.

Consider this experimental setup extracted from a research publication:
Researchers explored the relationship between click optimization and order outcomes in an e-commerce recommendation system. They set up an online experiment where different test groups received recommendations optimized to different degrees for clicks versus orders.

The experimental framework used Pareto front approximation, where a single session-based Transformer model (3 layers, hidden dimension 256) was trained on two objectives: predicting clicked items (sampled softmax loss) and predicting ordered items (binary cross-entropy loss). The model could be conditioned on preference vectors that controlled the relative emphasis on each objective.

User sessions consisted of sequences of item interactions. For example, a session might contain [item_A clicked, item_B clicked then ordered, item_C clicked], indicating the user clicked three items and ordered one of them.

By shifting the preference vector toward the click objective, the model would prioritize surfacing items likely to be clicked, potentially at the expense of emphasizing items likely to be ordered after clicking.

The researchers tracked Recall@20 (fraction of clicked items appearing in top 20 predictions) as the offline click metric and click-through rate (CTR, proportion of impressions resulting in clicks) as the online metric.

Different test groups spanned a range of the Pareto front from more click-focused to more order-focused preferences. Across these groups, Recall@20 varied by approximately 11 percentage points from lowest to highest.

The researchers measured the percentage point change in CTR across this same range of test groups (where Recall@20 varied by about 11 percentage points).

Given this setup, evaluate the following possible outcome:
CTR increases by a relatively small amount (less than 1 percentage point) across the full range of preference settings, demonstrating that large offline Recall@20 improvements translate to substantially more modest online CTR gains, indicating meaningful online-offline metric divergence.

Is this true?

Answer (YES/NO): NO